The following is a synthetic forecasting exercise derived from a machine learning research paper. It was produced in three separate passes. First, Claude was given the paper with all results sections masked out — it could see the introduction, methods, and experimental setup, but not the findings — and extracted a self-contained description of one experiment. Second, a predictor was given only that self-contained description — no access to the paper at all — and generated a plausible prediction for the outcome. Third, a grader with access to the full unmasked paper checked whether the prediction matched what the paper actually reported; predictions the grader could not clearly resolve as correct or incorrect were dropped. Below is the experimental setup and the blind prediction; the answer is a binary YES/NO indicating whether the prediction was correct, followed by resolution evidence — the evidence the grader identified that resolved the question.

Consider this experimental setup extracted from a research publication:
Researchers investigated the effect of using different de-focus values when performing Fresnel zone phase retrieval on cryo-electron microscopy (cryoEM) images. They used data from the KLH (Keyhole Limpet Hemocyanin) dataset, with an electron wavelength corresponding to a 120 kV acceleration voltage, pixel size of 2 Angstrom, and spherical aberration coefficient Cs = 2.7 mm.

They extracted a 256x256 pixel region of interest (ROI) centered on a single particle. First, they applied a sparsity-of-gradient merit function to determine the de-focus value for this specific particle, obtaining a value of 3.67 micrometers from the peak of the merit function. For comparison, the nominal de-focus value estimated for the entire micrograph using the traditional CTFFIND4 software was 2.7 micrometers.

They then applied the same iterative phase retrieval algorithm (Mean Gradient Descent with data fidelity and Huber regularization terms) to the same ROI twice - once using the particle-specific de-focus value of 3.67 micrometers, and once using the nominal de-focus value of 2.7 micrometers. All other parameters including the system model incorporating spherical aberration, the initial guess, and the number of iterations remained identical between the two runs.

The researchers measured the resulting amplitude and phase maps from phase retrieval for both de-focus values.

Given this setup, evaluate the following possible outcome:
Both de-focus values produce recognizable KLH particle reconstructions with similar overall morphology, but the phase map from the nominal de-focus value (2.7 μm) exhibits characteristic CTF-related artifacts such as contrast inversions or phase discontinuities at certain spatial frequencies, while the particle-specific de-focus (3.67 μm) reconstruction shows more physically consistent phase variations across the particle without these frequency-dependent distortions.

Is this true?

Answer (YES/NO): NO